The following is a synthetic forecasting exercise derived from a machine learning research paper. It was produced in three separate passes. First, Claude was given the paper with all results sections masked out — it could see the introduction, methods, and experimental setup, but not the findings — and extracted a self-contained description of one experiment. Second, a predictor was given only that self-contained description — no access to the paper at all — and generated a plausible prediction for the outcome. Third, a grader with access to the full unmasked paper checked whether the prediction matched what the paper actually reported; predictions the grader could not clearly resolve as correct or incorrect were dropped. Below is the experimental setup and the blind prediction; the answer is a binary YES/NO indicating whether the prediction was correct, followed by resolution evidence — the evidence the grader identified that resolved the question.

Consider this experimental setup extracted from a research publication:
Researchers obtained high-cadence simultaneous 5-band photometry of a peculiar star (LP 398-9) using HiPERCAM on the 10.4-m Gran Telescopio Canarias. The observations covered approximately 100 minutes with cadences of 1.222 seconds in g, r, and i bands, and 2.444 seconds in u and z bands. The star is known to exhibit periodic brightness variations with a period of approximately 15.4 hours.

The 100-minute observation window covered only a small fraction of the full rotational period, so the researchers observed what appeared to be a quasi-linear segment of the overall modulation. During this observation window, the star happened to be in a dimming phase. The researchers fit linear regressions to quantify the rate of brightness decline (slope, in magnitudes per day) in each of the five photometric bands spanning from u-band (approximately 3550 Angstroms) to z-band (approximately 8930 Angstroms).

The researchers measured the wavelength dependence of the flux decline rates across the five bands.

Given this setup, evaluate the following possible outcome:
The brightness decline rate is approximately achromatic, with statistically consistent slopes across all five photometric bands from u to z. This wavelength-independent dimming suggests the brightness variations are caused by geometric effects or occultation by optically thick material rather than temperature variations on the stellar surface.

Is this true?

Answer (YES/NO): NO